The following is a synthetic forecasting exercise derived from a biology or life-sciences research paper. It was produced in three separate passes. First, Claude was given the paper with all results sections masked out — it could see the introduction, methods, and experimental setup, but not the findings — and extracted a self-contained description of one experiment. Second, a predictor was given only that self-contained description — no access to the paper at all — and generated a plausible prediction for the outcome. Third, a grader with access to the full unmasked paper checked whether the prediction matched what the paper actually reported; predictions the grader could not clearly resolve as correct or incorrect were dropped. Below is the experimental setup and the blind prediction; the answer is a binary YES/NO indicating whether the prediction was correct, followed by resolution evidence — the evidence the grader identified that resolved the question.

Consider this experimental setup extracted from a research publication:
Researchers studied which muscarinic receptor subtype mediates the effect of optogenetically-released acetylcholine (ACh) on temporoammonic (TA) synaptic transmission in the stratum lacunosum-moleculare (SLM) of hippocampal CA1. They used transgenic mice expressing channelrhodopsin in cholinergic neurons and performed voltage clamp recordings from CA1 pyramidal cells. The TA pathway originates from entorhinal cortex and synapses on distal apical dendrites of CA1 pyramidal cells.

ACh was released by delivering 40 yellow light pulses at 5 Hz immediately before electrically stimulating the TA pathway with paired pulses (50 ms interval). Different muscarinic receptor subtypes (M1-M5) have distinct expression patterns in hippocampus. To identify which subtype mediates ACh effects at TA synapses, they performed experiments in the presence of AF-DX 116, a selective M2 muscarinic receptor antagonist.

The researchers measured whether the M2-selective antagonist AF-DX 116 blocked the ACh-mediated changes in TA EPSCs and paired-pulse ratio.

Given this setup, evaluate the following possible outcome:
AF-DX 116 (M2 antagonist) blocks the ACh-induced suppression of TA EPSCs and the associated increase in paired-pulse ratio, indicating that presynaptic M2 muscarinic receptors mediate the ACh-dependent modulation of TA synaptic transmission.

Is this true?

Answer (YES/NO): YES